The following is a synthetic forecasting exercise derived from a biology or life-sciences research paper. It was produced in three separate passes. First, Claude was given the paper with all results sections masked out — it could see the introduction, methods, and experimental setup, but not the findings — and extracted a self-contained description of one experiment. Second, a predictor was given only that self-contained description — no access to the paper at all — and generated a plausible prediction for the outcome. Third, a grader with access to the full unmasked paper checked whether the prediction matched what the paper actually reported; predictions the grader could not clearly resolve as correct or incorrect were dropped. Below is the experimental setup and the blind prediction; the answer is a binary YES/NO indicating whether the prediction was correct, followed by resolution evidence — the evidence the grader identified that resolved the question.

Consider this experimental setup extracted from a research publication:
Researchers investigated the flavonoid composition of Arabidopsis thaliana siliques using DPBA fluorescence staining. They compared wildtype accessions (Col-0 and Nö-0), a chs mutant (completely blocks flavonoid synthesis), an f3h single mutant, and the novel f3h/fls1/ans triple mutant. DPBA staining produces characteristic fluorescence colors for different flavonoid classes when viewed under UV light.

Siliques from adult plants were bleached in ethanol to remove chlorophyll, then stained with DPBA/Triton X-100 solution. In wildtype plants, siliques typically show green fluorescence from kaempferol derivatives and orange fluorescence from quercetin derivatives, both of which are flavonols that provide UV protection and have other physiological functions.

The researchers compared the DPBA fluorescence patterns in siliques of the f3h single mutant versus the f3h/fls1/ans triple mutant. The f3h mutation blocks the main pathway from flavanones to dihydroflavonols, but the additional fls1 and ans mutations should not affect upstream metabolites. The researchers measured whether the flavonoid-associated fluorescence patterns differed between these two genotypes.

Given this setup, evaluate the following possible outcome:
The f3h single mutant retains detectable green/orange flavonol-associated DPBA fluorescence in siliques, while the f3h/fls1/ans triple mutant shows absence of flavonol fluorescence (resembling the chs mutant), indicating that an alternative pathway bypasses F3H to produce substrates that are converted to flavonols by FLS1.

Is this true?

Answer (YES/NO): NO